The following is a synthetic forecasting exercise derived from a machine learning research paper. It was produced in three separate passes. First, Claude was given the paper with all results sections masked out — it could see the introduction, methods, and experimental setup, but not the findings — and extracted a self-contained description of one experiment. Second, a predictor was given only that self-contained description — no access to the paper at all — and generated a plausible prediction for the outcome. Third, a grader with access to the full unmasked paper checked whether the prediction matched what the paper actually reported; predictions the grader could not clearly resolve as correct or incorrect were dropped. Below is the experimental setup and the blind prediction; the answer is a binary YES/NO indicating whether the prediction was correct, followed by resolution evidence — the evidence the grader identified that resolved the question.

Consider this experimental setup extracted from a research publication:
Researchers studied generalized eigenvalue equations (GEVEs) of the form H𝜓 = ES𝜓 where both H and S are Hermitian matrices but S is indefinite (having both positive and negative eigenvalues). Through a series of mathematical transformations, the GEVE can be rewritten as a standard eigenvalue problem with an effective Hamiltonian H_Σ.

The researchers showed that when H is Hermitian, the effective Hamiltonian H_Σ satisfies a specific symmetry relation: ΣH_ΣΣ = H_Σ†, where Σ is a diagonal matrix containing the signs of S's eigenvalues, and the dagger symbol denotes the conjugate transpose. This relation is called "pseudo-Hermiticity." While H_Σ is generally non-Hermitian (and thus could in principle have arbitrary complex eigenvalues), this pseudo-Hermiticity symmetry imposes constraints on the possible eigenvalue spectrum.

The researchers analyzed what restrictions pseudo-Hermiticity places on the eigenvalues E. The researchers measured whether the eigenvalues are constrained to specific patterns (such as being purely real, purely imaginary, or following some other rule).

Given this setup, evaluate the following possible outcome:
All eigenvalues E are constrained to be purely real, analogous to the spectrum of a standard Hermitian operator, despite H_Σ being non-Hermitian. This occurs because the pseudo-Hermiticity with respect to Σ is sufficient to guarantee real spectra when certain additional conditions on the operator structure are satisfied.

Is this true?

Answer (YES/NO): NO